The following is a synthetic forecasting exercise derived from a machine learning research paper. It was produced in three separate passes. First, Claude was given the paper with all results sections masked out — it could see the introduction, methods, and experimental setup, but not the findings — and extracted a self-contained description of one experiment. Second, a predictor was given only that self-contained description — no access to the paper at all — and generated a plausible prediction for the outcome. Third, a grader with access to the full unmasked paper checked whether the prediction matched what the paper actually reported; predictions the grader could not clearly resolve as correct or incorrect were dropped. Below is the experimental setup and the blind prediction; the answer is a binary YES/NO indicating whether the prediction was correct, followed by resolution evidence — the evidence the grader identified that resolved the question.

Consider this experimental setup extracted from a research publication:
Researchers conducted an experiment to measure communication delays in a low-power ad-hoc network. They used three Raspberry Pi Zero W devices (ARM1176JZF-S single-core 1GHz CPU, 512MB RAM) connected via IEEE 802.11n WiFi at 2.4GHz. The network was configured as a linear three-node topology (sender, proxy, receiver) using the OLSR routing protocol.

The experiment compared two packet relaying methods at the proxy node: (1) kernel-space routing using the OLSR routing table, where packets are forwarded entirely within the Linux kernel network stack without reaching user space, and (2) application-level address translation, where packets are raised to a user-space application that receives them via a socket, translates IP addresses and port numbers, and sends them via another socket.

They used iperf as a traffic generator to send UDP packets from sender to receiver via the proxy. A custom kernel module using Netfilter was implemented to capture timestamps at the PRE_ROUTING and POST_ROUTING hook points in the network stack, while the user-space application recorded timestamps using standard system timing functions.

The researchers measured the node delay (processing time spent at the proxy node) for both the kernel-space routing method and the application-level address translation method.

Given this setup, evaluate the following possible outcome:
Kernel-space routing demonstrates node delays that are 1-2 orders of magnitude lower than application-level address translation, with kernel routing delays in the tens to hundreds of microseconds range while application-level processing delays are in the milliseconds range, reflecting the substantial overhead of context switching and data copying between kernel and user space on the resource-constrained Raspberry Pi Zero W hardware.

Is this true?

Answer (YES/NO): NO